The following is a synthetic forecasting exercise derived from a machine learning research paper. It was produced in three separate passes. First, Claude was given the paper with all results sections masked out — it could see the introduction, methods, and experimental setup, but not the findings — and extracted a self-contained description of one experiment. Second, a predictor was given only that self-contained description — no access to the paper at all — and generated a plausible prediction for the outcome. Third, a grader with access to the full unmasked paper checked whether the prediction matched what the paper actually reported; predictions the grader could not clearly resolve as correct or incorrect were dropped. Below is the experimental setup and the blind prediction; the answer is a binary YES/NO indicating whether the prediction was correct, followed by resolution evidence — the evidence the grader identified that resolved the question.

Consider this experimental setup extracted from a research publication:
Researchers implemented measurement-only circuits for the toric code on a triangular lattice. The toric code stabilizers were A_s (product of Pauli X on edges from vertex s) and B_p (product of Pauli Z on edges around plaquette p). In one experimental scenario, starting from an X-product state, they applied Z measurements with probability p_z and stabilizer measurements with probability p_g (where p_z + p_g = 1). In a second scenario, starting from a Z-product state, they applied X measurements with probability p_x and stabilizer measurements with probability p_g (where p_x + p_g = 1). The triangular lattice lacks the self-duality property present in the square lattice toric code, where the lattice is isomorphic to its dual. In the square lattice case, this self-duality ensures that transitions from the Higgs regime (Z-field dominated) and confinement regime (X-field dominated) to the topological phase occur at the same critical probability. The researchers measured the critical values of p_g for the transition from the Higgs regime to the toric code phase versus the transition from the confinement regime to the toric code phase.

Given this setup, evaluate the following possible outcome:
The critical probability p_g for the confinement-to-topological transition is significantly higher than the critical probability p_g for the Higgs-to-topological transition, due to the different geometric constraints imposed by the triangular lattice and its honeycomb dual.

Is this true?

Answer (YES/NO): NO